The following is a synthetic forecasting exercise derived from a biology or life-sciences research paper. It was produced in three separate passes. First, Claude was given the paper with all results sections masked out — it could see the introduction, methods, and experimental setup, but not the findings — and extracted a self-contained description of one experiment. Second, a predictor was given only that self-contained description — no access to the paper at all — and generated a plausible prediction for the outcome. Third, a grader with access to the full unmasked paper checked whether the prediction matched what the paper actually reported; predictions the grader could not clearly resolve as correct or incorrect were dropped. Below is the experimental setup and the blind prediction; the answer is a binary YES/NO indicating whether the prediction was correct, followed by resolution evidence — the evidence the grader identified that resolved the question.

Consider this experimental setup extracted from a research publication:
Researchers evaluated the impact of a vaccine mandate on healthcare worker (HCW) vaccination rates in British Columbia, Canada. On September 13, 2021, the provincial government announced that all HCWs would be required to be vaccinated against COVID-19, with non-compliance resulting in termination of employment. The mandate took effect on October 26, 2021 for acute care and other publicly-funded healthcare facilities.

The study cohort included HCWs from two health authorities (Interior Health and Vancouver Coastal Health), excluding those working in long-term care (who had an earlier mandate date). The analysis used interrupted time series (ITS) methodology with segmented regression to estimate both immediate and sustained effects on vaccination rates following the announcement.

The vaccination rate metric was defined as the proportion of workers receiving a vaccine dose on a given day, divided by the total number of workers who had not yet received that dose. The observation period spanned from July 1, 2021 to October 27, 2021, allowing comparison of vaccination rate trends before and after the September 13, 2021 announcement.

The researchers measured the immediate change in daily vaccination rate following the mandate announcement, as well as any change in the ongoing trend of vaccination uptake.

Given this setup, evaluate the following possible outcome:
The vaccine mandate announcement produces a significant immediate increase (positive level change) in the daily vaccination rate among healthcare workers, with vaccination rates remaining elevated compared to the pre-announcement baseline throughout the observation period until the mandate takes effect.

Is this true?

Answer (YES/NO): NO